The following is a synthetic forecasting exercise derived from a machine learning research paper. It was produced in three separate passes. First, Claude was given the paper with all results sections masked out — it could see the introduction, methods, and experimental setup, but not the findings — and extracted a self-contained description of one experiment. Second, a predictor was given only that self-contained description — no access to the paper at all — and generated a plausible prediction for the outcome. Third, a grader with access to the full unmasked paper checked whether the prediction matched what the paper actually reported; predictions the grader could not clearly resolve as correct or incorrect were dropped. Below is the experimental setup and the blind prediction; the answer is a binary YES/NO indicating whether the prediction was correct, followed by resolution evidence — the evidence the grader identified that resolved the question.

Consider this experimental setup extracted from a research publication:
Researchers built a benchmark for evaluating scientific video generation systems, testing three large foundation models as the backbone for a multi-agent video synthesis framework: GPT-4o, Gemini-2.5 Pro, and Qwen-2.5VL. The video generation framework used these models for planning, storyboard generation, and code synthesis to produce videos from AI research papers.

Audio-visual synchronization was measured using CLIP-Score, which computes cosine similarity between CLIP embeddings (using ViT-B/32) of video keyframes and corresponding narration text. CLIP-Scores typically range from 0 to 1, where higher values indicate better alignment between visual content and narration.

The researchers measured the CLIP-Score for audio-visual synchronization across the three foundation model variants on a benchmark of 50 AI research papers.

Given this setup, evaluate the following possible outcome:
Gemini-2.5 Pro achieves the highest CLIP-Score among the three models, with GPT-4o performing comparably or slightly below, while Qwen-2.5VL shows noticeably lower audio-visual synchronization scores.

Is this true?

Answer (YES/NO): YES